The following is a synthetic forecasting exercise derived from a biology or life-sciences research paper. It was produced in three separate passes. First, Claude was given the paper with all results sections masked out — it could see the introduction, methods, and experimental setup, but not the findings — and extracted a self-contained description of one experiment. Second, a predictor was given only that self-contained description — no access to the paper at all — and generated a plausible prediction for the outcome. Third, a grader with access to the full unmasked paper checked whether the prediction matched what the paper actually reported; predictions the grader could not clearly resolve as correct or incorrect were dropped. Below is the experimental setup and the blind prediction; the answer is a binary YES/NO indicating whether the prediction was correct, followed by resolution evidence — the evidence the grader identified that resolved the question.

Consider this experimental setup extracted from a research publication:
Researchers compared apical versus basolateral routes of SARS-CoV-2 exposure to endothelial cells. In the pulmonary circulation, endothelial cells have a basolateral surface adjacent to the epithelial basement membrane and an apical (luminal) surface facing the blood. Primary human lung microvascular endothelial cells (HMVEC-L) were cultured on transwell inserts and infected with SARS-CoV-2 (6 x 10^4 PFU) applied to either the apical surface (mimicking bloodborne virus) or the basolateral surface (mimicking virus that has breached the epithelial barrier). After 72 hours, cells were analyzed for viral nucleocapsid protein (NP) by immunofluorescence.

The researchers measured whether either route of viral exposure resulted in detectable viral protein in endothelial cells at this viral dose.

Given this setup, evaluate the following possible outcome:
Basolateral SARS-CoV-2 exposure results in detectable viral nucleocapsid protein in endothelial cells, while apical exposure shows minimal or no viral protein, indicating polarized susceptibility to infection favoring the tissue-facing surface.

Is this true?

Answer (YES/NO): NO